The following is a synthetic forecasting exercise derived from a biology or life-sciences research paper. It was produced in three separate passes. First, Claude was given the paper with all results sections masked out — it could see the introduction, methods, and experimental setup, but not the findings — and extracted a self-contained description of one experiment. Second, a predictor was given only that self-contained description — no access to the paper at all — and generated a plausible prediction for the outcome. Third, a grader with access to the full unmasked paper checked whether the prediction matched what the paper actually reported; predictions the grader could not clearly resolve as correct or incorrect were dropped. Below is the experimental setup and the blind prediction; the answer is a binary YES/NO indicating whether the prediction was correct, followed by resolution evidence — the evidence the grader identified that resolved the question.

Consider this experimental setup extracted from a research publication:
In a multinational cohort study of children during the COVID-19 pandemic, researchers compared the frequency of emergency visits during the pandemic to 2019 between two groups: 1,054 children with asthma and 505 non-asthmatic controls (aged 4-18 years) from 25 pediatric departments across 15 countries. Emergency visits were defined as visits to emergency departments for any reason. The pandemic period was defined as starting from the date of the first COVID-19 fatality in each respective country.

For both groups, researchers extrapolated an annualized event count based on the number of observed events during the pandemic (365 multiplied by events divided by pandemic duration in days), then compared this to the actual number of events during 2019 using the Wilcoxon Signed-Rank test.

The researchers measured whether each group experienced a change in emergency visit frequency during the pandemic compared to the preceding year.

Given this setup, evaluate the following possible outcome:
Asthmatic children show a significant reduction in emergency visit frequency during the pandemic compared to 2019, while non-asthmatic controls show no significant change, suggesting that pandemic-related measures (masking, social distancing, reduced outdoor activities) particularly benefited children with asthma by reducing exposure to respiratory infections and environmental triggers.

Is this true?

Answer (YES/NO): YES